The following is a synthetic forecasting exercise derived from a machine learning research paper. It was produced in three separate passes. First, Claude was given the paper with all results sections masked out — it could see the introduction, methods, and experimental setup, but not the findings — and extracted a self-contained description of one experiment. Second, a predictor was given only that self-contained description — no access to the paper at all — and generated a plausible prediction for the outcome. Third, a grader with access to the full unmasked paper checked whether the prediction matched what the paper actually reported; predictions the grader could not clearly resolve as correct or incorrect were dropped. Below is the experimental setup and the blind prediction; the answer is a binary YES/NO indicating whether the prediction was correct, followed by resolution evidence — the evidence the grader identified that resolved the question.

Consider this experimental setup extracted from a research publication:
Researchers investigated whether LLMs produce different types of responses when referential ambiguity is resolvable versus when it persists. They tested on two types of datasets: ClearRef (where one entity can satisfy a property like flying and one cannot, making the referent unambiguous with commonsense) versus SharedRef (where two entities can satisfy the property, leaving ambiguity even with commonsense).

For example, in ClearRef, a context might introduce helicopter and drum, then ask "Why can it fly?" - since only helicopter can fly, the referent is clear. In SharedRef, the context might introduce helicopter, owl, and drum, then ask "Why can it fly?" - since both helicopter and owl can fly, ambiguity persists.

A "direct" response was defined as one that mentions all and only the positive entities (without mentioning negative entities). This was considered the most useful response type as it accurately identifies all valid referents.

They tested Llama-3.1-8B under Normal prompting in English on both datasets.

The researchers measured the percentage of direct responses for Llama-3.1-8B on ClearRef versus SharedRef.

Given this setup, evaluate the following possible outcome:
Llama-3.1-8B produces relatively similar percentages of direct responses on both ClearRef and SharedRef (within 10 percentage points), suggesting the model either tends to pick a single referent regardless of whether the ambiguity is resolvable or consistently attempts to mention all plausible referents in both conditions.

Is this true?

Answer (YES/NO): NO